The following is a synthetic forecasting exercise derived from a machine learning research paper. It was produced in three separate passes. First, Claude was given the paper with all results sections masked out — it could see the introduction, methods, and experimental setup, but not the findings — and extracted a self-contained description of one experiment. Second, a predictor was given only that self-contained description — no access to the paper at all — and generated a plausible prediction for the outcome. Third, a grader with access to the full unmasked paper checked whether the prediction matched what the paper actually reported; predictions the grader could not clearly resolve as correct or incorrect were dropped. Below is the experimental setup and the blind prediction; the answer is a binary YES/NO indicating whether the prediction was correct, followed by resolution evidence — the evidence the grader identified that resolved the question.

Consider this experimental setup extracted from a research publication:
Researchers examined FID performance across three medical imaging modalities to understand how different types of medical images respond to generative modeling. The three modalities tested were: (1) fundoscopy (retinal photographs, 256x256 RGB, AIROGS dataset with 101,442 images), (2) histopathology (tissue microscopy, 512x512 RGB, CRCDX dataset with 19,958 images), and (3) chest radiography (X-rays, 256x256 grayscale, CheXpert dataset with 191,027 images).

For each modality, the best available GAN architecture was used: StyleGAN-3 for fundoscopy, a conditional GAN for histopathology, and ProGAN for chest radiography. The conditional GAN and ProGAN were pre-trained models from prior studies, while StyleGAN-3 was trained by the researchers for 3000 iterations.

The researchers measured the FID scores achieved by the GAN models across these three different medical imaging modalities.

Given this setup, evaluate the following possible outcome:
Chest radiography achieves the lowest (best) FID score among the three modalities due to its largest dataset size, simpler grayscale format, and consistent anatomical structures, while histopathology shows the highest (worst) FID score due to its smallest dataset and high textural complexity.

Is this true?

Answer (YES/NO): NO